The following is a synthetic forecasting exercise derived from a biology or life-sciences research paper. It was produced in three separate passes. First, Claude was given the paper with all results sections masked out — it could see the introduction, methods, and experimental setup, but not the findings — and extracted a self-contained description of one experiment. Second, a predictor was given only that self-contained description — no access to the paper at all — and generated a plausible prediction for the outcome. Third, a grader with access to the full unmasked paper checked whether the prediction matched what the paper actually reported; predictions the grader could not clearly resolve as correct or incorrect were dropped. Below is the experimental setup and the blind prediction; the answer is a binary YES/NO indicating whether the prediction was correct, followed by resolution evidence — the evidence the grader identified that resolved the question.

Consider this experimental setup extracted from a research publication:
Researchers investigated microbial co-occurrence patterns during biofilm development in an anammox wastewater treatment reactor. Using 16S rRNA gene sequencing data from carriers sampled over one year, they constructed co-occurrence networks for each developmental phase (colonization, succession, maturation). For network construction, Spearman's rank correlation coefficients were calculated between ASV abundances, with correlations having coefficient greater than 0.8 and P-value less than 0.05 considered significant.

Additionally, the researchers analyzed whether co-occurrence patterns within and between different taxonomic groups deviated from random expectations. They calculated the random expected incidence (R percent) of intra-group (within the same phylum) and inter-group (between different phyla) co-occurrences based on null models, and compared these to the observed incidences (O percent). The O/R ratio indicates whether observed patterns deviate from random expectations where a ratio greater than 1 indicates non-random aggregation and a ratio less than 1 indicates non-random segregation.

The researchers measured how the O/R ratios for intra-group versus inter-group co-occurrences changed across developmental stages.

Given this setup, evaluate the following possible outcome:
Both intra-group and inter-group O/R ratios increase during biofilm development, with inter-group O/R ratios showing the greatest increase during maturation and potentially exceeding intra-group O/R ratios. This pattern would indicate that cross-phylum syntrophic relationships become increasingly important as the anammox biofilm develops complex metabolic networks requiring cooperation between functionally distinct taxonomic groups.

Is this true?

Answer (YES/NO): NO